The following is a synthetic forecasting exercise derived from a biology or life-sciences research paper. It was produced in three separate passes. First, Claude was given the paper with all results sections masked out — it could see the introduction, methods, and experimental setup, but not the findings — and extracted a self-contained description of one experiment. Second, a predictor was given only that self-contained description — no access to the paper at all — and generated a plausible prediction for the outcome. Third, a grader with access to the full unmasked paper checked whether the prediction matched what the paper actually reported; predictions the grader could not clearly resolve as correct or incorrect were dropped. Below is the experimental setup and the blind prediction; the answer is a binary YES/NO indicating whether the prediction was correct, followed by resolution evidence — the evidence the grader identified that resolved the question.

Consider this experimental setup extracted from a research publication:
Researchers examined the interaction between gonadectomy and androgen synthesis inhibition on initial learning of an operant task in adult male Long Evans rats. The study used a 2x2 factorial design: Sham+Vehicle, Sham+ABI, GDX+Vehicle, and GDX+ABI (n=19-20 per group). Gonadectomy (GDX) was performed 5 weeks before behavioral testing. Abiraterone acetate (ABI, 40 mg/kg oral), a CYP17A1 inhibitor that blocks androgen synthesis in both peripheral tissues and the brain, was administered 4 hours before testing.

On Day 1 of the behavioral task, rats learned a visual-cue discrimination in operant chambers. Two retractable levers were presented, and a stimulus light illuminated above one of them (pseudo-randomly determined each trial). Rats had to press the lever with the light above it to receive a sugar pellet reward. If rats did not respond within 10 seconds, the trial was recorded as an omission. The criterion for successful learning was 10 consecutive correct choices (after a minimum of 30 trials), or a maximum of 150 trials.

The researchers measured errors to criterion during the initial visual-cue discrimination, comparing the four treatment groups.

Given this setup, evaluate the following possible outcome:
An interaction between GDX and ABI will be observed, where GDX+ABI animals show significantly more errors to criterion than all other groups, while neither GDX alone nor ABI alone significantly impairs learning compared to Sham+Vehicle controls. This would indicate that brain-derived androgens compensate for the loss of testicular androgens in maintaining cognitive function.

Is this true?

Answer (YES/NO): NO